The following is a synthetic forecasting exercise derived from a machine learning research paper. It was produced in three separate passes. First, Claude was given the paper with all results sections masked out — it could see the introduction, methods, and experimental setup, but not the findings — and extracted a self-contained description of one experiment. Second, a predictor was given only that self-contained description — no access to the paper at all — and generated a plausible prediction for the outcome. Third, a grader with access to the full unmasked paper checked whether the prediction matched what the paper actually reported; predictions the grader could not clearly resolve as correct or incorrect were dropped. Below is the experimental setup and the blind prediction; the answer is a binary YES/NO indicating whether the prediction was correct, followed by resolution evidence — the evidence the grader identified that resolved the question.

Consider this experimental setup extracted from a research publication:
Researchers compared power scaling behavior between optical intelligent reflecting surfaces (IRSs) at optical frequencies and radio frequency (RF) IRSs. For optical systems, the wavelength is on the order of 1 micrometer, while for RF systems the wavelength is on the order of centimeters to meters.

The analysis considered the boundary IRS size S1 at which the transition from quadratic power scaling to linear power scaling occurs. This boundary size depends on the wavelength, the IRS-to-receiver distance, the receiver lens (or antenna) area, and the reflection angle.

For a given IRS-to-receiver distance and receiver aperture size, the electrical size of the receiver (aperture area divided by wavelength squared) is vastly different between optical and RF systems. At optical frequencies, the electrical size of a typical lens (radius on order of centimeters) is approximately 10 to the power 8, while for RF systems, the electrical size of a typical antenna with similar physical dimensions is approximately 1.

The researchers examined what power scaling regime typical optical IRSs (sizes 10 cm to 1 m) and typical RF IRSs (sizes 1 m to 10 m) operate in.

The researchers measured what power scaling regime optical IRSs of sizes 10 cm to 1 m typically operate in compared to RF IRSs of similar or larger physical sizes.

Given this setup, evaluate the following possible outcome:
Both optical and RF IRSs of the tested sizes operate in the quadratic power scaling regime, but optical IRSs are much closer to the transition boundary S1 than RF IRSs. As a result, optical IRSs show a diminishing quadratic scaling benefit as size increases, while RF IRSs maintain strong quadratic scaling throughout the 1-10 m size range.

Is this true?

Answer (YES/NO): NO